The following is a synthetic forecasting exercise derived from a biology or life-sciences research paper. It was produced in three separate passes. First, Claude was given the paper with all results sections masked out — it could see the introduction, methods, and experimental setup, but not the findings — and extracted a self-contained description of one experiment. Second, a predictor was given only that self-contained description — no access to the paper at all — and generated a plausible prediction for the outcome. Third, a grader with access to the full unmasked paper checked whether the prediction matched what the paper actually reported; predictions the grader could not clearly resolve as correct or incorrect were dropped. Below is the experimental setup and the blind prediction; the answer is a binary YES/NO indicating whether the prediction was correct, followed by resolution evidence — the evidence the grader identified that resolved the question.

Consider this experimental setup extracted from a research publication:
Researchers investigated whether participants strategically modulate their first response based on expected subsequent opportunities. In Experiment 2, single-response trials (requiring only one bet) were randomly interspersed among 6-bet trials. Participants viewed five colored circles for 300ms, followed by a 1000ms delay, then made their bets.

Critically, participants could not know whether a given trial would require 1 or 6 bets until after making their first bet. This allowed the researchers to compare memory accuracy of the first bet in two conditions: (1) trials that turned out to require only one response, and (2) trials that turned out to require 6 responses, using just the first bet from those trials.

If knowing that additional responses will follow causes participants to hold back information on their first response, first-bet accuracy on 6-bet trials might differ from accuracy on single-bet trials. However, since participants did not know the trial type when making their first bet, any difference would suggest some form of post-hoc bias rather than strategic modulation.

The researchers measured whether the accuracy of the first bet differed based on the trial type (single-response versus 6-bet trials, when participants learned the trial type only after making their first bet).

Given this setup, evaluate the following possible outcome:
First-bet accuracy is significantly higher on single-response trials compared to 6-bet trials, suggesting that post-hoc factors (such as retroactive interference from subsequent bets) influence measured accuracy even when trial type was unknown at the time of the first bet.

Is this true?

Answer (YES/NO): NO